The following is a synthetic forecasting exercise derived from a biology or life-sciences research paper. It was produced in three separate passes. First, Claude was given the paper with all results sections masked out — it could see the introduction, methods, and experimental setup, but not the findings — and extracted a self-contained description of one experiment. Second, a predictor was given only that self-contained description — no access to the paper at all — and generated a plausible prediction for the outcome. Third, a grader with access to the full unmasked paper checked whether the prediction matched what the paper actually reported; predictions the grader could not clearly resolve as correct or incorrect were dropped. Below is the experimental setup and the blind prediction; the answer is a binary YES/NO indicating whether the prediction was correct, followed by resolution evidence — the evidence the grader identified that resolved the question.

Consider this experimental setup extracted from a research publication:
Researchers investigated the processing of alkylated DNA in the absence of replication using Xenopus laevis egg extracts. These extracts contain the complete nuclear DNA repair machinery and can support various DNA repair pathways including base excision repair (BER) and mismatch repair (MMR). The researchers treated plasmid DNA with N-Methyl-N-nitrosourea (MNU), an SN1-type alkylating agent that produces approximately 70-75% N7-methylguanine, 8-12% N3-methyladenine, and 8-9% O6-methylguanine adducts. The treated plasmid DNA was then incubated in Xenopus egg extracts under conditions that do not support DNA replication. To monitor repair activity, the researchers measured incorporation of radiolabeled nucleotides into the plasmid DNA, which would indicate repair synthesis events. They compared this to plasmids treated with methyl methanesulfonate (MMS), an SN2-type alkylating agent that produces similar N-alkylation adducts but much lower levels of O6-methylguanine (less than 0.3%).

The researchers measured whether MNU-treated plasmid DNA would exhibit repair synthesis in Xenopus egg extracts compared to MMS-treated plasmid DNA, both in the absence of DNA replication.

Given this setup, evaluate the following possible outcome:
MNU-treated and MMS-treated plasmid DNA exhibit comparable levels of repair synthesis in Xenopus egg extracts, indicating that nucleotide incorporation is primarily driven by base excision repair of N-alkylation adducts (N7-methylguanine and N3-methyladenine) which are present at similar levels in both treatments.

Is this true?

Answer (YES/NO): NO